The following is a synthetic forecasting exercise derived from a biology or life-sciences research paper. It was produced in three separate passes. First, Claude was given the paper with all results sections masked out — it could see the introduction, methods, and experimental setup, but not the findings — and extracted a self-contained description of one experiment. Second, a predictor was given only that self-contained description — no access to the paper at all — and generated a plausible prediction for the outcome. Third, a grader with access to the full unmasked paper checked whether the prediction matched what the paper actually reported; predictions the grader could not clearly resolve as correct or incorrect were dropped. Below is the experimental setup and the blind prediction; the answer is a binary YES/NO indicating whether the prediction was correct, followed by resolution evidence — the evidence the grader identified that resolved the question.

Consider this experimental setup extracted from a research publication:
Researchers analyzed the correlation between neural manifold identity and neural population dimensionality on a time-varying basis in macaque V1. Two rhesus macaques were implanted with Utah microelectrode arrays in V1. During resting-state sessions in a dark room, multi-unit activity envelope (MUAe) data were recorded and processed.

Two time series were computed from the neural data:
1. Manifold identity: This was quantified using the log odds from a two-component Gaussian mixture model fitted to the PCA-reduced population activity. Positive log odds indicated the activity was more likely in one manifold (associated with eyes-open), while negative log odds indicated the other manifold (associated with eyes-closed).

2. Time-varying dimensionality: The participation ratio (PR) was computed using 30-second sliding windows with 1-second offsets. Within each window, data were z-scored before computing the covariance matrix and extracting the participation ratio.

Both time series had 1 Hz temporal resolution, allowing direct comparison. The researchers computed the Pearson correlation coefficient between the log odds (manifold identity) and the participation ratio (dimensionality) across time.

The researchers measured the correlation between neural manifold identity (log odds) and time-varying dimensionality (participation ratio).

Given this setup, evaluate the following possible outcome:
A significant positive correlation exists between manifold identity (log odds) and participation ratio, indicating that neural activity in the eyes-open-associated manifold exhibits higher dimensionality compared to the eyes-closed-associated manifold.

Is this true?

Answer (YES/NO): YES